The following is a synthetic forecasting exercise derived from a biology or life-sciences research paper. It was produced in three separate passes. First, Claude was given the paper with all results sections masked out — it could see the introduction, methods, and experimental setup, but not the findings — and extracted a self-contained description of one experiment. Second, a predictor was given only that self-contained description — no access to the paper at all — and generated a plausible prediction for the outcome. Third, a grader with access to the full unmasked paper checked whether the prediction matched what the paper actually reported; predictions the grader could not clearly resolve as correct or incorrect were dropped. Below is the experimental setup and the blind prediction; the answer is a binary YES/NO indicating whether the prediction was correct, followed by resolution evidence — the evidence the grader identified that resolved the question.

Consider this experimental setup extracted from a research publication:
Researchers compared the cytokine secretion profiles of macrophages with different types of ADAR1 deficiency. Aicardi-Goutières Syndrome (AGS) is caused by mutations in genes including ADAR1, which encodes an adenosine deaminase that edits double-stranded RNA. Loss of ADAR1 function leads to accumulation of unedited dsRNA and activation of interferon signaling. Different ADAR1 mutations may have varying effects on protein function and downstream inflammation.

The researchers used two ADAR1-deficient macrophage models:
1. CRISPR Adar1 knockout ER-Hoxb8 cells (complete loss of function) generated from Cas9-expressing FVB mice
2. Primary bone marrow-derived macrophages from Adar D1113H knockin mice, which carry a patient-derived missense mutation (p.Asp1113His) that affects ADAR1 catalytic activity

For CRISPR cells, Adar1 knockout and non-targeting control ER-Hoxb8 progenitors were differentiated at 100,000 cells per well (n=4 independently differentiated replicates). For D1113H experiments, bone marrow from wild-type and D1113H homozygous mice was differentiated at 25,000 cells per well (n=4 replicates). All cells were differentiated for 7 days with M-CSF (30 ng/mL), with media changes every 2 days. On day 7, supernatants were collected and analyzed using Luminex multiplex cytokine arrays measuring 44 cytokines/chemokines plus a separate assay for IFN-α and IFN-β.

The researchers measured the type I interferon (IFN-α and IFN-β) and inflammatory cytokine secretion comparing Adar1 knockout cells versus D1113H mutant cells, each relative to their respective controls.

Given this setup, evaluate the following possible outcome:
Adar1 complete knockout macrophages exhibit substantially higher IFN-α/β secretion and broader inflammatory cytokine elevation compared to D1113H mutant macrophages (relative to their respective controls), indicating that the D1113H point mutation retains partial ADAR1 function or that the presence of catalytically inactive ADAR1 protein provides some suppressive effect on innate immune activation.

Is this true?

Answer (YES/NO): NO